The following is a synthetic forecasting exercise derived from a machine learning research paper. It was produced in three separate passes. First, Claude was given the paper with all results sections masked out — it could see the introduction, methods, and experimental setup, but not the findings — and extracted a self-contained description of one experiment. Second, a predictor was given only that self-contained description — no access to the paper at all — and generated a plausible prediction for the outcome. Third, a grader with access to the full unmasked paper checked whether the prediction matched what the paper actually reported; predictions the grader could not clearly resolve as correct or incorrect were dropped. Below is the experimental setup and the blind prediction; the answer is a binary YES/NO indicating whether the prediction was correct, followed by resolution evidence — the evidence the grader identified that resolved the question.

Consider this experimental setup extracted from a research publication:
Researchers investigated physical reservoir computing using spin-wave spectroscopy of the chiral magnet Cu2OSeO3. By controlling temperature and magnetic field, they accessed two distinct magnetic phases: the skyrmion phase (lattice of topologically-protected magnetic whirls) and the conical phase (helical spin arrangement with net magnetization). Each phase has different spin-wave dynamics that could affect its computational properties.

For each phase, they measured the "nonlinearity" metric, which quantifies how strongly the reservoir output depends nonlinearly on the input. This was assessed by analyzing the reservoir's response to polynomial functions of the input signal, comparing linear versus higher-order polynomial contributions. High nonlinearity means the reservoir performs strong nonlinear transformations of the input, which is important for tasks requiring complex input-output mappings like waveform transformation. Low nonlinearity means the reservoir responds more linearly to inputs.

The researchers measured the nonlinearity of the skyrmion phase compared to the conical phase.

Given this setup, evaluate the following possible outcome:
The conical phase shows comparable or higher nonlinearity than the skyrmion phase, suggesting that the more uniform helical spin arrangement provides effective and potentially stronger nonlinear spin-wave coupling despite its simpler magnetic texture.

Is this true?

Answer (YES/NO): YES